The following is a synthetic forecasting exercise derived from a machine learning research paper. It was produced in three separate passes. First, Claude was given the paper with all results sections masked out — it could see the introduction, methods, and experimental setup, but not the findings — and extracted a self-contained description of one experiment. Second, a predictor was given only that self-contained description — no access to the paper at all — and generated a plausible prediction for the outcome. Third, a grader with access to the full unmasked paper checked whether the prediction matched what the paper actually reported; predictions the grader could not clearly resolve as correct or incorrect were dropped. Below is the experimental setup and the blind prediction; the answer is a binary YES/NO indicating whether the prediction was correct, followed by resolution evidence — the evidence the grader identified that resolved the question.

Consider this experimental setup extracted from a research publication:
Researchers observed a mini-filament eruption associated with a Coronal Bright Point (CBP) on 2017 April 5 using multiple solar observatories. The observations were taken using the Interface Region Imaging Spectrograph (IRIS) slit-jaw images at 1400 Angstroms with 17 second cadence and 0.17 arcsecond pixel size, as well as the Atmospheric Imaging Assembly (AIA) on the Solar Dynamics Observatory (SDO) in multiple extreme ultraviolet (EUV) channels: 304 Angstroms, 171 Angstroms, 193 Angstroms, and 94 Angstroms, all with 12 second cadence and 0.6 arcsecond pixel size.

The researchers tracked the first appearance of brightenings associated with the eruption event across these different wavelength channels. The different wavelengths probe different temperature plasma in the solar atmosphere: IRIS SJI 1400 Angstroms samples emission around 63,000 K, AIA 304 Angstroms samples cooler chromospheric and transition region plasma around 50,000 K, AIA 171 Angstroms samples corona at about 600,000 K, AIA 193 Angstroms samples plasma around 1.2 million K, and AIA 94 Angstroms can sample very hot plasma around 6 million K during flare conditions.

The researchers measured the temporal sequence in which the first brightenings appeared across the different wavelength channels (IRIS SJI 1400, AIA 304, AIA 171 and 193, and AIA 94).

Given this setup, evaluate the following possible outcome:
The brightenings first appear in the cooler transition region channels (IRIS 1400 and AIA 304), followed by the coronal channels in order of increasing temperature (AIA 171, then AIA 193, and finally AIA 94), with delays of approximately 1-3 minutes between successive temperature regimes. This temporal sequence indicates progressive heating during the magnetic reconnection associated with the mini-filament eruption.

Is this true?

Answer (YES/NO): NO